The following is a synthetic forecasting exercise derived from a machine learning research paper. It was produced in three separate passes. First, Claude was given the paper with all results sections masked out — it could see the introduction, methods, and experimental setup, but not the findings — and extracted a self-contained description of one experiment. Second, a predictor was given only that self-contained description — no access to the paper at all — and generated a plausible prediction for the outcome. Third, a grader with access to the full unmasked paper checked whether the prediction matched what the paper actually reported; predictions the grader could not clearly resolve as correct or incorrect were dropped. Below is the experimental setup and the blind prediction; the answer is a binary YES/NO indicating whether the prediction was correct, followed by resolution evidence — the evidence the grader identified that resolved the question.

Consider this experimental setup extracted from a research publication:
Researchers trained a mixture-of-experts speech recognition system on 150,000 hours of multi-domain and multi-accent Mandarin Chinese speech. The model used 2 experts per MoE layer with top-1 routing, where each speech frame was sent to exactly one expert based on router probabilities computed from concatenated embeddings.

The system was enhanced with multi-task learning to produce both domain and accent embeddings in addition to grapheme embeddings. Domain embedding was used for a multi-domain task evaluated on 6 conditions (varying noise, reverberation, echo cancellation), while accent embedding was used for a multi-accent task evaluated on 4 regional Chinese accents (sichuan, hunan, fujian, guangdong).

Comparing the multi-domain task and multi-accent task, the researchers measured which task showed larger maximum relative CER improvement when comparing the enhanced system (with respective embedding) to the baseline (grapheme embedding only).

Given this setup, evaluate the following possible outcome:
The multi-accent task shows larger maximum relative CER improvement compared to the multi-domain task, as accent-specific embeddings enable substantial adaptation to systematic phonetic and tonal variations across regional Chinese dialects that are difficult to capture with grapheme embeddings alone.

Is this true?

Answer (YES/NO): YES